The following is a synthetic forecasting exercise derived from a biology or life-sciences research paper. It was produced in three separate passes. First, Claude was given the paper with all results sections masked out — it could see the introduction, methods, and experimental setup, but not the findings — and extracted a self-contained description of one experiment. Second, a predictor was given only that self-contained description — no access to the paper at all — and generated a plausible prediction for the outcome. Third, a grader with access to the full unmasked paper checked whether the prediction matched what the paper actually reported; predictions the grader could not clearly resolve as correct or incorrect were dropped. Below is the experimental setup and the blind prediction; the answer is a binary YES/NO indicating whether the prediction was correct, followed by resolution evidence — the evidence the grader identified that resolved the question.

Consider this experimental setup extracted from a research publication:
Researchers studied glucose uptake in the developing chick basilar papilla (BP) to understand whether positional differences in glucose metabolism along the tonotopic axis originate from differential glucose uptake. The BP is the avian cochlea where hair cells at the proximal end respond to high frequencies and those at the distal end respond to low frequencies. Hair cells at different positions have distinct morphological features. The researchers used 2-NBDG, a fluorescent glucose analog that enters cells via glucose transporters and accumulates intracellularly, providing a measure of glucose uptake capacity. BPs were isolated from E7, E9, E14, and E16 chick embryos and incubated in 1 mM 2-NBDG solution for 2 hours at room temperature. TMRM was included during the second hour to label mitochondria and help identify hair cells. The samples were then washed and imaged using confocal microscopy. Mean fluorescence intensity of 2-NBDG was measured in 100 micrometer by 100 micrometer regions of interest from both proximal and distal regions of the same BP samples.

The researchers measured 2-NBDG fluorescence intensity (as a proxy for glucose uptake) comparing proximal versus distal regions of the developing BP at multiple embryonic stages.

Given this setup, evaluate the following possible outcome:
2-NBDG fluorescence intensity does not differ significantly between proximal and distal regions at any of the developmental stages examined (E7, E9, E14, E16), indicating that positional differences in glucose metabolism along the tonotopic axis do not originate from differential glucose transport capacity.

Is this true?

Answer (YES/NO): YES